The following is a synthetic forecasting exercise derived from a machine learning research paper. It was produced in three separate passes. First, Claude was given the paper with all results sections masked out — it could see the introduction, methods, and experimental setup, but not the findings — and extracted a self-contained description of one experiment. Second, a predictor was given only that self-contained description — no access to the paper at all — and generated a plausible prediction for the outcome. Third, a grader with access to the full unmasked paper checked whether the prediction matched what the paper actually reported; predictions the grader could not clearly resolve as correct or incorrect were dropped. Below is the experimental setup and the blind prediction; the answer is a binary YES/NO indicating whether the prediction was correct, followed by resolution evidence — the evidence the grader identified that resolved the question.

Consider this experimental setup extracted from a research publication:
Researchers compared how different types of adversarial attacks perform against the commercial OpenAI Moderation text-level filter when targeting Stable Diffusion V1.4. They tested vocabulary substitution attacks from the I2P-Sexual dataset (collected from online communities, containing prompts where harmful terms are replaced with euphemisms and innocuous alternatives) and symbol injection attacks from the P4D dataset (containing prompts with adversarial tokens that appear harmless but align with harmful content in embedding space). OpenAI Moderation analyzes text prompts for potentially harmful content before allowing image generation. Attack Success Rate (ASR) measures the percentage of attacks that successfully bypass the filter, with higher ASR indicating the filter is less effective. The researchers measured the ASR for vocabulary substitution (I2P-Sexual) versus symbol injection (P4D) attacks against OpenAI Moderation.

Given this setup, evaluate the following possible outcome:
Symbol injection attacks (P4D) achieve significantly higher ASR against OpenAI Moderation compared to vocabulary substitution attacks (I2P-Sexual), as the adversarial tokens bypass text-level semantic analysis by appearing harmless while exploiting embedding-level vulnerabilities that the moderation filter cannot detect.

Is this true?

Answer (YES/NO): NO